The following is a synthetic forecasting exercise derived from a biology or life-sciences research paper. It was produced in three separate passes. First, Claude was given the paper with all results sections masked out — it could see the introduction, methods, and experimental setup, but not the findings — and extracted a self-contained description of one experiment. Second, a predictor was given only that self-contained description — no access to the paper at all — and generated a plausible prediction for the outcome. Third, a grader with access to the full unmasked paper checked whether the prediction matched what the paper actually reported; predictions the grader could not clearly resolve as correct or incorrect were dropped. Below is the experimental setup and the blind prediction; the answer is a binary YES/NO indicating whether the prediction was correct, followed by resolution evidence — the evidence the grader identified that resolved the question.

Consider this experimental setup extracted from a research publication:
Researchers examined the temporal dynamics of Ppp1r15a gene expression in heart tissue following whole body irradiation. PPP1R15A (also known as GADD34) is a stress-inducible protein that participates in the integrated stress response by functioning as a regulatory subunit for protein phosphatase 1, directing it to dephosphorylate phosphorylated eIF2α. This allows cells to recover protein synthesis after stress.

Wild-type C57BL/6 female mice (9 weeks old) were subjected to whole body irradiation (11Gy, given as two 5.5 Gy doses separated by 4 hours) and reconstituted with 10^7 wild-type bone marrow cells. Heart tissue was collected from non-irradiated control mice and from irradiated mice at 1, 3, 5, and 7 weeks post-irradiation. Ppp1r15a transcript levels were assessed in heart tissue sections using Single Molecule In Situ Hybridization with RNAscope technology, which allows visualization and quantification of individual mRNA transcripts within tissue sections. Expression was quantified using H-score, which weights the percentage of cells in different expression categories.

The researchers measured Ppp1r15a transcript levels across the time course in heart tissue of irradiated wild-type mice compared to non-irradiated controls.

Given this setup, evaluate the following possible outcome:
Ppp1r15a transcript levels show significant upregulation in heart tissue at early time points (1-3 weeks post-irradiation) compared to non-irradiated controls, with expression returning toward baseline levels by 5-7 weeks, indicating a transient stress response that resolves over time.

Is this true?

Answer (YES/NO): NO